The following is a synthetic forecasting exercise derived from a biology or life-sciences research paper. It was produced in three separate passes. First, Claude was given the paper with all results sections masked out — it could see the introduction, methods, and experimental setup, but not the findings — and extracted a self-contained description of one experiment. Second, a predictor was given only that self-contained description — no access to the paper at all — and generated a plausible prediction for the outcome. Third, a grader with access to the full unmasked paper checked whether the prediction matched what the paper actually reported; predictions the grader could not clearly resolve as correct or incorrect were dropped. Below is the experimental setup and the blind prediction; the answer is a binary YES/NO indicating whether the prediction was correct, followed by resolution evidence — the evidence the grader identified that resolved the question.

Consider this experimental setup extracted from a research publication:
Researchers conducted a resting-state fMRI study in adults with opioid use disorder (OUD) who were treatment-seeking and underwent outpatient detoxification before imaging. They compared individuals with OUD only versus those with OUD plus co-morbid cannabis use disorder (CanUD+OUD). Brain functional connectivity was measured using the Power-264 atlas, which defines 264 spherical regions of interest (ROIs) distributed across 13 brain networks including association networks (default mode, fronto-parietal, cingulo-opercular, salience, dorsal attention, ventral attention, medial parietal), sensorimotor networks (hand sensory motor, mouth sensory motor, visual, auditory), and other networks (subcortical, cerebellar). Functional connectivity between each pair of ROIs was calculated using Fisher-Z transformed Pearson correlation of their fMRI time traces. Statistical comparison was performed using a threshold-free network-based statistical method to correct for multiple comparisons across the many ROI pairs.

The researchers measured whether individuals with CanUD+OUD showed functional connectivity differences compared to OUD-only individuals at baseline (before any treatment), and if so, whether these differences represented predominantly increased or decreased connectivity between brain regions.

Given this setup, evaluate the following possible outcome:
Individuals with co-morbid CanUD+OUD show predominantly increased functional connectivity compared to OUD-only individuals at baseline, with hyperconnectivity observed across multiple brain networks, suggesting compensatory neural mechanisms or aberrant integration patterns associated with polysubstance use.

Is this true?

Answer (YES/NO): YES